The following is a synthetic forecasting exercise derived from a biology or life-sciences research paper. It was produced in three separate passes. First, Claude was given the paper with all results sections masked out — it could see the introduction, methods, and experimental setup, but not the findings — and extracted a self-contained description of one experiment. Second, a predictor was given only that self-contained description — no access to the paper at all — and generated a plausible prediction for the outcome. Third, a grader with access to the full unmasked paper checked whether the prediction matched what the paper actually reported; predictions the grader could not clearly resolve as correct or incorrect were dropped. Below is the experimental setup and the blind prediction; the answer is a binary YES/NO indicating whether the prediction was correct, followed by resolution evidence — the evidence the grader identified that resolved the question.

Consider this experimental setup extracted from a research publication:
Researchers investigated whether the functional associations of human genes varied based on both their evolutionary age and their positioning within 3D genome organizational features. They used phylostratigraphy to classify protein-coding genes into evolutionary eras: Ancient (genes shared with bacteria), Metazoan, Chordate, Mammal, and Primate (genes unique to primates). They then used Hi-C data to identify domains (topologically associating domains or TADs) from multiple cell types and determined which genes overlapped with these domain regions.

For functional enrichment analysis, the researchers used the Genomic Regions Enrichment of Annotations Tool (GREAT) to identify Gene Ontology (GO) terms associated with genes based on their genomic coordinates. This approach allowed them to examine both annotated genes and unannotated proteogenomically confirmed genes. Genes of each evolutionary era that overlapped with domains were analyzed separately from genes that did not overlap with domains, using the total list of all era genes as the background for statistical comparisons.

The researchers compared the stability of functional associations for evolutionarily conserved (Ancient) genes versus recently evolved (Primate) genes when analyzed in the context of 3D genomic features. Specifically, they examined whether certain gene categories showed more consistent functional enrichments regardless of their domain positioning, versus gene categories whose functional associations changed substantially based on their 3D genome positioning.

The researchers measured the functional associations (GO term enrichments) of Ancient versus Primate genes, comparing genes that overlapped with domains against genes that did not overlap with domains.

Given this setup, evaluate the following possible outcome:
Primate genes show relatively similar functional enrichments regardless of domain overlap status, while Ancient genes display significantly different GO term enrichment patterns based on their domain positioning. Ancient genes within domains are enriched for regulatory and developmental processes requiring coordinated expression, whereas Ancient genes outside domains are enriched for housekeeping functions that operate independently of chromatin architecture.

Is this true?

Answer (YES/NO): NO